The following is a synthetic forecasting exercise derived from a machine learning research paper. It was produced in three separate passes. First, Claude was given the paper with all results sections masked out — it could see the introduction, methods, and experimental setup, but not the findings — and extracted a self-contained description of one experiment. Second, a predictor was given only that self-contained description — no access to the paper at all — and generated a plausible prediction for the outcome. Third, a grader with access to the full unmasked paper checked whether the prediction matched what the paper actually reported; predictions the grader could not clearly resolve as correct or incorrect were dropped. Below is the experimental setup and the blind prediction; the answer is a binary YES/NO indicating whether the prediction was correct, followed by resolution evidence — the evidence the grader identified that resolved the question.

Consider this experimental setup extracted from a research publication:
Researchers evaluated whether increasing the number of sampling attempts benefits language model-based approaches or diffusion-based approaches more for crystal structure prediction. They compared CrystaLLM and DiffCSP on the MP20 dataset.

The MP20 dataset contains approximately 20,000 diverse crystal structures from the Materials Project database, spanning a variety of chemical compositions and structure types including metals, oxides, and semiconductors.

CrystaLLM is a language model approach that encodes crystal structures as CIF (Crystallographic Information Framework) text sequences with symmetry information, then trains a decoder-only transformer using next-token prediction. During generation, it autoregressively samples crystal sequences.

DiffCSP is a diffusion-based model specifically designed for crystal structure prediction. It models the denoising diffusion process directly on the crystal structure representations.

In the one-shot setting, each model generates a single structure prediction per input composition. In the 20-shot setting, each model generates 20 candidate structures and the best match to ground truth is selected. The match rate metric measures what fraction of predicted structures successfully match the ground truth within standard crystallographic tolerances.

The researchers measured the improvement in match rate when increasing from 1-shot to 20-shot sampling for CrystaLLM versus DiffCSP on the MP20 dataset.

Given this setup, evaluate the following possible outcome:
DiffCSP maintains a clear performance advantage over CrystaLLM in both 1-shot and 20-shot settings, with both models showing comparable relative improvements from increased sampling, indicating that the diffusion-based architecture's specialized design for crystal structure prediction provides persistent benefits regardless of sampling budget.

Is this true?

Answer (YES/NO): NO